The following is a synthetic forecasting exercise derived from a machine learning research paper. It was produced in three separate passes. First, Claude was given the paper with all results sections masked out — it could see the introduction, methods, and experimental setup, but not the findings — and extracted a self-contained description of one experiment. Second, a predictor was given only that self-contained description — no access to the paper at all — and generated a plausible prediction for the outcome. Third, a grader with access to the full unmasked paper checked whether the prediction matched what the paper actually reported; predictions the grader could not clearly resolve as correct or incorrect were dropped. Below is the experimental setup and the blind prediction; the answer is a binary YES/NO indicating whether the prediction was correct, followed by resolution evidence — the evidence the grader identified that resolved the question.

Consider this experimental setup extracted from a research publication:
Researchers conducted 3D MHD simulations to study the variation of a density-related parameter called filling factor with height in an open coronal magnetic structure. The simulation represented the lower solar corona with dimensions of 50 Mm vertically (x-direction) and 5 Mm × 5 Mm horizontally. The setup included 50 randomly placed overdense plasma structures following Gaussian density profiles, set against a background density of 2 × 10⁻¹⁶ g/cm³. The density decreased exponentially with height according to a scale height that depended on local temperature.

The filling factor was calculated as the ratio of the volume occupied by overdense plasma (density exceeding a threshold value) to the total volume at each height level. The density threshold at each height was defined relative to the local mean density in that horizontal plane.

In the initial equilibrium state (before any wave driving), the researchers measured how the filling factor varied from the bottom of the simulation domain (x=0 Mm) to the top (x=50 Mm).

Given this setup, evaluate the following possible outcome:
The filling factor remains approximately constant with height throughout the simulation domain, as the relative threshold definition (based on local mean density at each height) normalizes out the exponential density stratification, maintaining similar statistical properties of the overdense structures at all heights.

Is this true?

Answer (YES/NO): NO